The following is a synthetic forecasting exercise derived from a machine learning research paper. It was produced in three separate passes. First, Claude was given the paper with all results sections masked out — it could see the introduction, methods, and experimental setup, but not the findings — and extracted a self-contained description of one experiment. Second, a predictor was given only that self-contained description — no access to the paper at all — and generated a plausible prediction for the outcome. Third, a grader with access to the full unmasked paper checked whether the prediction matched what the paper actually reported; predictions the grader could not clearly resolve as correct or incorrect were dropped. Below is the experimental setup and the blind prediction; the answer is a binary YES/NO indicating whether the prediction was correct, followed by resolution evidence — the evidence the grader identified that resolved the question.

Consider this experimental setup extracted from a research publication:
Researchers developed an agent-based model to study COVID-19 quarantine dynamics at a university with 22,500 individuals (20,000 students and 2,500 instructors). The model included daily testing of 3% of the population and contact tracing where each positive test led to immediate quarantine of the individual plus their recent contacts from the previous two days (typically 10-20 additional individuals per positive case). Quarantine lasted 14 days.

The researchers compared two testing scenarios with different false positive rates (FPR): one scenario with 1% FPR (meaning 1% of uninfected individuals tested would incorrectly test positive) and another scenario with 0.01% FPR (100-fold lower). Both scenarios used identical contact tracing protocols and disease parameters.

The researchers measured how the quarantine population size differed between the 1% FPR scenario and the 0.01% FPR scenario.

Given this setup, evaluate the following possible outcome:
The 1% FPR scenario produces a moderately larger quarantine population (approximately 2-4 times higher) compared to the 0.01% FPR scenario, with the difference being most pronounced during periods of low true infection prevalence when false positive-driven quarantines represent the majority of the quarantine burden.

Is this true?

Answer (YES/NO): NO